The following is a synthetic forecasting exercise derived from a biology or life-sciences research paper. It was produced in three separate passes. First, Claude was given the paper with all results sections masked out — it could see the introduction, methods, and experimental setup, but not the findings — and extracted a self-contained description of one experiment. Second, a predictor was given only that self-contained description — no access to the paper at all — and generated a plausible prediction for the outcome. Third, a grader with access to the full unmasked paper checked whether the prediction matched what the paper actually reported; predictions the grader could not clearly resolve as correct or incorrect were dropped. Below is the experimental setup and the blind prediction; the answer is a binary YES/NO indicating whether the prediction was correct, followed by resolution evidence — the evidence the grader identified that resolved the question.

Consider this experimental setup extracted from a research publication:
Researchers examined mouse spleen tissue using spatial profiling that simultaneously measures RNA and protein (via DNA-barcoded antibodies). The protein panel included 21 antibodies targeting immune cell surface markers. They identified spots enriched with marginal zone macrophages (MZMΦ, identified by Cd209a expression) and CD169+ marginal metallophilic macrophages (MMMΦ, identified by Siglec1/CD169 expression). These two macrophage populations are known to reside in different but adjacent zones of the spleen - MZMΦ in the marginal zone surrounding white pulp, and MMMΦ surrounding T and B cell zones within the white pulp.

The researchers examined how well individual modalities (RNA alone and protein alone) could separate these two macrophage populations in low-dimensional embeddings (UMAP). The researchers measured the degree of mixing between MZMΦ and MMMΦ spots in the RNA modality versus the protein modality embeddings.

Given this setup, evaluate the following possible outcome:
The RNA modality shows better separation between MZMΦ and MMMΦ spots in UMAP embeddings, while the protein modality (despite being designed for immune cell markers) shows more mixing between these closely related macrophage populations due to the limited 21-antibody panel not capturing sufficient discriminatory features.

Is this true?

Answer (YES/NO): NO